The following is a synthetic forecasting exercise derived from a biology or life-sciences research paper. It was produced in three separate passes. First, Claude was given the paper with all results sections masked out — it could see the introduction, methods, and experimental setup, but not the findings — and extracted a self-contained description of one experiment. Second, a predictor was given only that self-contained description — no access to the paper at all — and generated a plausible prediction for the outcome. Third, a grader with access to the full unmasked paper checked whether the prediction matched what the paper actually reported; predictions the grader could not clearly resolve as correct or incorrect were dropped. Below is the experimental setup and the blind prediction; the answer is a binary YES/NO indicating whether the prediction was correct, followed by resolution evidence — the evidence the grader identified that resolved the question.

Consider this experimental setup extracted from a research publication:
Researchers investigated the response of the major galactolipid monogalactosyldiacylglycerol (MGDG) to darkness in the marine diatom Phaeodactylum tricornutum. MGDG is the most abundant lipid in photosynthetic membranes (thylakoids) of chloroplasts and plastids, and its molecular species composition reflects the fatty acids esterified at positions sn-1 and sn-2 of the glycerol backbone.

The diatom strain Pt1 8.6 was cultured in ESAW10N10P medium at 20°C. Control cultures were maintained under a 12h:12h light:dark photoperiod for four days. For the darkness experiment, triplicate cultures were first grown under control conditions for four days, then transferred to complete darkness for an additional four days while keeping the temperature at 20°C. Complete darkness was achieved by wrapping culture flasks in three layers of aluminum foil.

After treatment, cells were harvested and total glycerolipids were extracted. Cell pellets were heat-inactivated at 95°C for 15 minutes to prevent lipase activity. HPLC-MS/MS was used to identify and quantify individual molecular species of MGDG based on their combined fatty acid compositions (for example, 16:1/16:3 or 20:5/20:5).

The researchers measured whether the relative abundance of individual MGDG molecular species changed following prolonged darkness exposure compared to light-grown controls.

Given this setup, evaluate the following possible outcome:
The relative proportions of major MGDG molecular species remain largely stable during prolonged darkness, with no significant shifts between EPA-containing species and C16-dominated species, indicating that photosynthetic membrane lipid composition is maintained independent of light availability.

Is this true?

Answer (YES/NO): YES